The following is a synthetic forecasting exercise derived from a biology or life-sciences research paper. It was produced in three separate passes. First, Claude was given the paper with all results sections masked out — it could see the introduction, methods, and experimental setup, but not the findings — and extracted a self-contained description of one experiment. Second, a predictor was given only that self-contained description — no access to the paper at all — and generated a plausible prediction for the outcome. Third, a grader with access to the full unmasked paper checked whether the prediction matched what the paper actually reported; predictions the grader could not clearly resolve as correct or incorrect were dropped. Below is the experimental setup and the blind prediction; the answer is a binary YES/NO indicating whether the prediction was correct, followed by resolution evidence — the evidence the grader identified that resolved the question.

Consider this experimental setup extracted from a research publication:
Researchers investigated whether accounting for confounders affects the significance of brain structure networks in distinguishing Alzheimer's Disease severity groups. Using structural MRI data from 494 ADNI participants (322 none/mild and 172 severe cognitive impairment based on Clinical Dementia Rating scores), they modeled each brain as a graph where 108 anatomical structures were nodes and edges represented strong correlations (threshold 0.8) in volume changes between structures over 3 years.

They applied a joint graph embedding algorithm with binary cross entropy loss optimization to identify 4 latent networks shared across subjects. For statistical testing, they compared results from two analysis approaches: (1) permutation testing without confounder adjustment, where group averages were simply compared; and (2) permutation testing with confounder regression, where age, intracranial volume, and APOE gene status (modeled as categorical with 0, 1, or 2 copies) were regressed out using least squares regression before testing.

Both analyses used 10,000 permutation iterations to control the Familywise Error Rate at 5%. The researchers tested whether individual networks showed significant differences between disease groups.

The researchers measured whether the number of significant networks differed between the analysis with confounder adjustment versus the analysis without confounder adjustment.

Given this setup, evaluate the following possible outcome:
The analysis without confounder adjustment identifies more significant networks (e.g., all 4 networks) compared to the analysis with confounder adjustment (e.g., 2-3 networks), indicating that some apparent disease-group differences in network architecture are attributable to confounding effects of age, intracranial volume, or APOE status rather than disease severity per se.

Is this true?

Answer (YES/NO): YES